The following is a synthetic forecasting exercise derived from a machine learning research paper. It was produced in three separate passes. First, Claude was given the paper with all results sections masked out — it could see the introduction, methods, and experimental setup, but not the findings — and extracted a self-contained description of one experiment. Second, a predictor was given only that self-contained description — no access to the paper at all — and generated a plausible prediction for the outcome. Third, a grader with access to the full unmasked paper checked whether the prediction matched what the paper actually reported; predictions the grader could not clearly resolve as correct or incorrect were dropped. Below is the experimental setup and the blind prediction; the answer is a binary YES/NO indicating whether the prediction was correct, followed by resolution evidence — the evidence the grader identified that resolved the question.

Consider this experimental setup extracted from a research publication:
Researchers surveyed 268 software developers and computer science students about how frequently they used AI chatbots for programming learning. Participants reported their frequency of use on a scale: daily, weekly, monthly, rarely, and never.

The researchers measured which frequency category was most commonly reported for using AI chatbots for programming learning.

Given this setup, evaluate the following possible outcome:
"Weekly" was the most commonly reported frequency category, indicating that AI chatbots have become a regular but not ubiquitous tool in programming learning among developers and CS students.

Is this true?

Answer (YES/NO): YES